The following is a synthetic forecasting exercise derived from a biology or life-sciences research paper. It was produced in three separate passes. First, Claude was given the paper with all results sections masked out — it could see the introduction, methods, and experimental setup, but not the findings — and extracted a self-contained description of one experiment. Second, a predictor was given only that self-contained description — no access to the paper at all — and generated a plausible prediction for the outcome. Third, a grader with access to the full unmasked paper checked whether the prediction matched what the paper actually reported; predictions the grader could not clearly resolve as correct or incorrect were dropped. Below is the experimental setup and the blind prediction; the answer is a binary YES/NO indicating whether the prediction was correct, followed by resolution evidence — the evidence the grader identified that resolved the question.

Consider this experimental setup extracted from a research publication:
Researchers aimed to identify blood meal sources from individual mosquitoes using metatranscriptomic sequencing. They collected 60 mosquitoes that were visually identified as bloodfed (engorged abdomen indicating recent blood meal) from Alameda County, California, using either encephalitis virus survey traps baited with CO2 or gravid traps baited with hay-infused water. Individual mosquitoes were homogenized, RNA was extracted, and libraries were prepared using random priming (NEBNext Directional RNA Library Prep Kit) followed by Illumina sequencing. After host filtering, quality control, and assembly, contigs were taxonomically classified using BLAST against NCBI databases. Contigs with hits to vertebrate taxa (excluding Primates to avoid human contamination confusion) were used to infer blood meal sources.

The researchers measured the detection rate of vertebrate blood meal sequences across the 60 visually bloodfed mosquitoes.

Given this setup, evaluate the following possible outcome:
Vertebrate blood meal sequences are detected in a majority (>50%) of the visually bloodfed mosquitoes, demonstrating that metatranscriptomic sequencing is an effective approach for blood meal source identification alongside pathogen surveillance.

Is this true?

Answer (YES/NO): YES